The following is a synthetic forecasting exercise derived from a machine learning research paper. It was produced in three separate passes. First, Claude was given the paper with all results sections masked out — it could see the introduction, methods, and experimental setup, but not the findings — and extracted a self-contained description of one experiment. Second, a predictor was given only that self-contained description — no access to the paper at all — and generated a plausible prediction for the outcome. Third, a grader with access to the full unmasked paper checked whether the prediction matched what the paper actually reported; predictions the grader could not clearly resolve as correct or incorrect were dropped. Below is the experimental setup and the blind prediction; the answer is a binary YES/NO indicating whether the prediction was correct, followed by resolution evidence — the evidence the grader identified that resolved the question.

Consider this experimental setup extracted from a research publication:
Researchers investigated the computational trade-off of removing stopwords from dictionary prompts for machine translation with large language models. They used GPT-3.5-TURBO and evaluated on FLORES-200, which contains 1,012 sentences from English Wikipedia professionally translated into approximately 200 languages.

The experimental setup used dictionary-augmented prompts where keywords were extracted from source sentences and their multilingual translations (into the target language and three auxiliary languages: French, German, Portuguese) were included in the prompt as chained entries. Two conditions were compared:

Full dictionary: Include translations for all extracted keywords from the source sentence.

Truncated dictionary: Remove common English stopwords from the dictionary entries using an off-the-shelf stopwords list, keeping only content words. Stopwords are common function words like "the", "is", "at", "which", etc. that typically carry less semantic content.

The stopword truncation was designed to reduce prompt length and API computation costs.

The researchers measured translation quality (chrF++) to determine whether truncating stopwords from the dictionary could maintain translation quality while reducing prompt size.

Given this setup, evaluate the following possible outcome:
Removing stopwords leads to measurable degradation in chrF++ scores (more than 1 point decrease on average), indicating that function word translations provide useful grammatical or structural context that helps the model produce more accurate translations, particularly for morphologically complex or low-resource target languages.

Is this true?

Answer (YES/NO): NO